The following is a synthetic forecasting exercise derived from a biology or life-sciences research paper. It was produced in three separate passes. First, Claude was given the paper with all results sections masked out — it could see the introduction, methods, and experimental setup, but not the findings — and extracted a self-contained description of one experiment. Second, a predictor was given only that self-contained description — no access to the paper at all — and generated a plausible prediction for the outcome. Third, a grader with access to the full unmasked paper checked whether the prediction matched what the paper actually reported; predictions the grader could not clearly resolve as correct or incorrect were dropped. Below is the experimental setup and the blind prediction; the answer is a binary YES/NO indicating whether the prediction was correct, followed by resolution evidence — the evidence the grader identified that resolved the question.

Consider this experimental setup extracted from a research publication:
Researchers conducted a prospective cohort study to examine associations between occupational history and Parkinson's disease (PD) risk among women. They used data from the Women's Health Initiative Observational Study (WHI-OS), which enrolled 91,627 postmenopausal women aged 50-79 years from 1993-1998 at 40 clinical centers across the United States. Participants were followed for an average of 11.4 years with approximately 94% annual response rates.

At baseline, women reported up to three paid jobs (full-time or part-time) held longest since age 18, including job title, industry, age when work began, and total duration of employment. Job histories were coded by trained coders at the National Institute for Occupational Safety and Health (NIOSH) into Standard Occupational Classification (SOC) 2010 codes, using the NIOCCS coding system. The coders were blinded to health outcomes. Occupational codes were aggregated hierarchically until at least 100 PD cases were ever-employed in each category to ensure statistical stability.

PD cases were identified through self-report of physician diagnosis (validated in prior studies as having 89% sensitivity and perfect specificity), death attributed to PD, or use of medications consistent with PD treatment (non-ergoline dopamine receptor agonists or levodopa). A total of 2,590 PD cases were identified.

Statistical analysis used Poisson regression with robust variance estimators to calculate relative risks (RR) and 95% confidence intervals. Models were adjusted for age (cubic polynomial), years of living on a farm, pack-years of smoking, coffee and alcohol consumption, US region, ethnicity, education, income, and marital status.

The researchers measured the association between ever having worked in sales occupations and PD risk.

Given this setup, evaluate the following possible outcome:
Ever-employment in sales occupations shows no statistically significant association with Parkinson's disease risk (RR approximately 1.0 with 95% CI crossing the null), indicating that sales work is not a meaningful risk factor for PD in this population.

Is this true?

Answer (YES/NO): NO